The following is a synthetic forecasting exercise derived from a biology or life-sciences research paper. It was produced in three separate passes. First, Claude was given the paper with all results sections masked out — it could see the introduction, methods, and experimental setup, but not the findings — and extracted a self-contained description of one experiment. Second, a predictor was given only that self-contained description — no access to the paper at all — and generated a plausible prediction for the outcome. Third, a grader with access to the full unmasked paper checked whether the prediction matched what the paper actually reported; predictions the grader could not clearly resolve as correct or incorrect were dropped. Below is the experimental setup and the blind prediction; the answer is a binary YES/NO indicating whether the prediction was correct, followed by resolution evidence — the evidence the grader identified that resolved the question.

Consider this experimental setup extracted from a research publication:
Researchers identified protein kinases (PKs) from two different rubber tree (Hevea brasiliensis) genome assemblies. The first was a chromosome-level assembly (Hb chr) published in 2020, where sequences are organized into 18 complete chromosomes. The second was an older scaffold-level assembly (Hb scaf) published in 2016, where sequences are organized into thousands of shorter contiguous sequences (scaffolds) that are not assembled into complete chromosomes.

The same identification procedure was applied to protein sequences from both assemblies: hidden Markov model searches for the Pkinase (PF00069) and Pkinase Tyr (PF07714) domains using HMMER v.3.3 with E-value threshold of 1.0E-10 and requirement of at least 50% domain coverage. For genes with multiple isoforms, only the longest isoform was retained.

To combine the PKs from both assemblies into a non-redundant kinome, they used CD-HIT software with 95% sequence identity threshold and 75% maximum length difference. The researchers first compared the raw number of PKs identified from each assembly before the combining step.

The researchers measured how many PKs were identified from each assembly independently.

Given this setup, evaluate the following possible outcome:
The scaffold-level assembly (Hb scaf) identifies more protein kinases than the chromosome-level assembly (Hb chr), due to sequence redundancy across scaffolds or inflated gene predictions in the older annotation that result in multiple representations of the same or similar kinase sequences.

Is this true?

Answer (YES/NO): YES